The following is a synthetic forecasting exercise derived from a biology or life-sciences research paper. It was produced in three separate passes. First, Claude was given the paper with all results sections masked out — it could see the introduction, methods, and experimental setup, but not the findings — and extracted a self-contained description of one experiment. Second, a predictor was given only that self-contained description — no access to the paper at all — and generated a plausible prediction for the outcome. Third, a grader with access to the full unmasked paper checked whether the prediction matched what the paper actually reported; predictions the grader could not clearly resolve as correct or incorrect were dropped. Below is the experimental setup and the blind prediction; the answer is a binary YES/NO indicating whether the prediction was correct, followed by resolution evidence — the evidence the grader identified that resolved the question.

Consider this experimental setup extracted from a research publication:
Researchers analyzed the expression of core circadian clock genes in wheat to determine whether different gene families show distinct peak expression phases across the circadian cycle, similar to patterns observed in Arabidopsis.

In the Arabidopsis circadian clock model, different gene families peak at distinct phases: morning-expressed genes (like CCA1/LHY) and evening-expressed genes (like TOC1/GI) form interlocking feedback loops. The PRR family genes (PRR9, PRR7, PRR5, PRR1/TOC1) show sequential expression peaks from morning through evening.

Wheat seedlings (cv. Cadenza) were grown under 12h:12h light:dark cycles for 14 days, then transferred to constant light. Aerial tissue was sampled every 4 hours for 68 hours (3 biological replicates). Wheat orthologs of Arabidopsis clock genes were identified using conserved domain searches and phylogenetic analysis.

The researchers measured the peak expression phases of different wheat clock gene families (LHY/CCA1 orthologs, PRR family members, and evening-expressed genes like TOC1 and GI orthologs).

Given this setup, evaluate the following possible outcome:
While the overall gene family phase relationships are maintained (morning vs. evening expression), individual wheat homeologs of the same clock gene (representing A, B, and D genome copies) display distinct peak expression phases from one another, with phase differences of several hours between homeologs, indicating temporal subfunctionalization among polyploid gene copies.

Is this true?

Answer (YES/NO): NO